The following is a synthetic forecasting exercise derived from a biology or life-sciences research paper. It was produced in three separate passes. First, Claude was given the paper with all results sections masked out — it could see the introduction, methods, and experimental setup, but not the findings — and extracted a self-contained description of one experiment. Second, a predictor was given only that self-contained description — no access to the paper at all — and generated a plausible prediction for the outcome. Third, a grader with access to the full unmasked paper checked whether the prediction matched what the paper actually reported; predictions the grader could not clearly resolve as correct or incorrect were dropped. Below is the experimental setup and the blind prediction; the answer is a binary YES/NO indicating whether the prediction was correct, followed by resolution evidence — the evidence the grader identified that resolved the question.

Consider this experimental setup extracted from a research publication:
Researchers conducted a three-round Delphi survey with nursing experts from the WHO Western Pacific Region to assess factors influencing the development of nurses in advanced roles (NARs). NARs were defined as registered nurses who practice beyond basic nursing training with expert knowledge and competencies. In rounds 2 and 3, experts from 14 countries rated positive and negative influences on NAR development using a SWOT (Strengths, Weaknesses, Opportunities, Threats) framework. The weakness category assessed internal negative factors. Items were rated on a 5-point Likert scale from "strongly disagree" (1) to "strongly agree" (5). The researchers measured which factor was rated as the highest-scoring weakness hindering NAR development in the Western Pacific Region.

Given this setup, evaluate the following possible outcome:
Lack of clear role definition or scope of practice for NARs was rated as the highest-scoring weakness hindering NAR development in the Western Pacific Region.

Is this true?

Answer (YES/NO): NO